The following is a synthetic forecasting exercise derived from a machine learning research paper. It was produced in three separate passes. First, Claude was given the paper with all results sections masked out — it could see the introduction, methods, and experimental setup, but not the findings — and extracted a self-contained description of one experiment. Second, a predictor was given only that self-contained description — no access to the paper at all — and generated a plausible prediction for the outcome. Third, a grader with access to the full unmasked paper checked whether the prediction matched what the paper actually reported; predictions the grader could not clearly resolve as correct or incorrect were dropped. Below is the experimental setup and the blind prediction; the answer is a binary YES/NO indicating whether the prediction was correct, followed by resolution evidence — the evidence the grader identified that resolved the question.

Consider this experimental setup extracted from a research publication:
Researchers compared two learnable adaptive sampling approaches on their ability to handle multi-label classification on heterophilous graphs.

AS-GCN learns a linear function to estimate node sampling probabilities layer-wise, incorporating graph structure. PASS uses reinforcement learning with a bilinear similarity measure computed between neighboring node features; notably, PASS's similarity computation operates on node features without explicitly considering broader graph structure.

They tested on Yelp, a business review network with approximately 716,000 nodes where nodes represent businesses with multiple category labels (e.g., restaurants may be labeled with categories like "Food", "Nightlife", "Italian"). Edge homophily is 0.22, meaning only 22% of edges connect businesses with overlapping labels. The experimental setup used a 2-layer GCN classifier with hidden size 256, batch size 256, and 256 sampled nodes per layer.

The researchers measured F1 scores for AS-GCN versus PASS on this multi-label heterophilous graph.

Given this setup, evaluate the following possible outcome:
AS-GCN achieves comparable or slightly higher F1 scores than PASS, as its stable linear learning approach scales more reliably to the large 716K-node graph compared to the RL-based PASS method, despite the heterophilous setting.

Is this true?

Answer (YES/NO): NO